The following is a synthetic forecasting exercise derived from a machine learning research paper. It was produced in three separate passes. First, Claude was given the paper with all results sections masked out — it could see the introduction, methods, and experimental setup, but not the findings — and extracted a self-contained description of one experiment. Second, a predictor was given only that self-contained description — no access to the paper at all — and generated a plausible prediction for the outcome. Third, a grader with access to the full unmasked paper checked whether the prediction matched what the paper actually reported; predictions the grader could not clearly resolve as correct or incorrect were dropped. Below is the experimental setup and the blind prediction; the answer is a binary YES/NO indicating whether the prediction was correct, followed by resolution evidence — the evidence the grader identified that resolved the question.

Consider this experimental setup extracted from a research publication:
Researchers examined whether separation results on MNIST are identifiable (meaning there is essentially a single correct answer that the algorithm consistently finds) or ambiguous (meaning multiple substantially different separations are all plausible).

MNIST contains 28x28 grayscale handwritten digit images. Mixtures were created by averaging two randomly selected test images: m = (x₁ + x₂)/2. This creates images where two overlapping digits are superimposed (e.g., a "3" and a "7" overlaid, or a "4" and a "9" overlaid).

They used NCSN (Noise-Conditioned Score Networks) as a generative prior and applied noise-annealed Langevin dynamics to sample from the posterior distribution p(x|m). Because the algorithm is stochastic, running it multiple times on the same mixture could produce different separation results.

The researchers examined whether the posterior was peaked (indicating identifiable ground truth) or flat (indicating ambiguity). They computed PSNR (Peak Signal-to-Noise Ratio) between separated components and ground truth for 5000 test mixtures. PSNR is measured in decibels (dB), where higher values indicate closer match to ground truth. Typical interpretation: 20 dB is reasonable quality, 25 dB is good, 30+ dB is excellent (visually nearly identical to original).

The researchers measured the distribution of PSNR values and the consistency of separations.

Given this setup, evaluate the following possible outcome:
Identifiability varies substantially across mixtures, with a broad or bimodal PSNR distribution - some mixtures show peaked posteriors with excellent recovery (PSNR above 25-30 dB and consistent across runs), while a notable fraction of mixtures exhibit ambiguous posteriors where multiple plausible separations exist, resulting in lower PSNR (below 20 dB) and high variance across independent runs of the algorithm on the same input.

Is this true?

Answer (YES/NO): NO